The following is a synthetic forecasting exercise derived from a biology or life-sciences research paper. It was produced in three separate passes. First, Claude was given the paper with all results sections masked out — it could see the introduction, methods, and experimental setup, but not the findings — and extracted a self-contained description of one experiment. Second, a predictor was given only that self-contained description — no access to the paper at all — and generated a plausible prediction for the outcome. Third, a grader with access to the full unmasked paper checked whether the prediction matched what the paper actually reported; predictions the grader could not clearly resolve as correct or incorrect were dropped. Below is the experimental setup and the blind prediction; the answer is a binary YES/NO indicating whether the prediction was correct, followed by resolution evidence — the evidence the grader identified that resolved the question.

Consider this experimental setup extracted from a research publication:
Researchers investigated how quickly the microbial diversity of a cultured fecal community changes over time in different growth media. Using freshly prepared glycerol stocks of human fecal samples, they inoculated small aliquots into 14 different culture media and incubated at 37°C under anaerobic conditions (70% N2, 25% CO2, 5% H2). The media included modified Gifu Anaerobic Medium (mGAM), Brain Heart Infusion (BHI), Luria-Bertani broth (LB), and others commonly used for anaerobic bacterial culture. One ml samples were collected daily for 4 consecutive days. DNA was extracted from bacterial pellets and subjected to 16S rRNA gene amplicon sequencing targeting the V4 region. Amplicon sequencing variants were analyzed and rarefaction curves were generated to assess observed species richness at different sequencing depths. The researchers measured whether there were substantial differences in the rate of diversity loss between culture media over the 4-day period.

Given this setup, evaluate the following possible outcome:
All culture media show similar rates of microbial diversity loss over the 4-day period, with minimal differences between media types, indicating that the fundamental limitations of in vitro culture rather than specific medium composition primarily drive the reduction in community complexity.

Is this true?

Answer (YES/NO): NO